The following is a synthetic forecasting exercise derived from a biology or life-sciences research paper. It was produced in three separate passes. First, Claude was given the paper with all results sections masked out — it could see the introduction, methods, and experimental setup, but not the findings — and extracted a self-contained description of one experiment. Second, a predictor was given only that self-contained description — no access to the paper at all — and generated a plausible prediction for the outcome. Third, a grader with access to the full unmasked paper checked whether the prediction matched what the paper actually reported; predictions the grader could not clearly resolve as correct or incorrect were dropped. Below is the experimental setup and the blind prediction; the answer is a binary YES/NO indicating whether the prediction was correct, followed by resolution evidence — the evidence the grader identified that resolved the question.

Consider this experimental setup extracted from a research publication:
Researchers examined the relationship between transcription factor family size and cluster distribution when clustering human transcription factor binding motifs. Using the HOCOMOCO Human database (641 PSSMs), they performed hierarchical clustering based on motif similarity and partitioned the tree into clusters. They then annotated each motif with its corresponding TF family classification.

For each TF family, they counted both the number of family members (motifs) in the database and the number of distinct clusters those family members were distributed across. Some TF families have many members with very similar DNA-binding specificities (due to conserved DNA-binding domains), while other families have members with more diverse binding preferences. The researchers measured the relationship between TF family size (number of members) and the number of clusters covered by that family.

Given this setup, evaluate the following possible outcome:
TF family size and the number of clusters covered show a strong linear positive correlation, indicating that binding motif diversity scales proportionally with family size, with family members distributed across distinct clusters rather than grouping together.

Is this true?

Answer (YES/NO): NO